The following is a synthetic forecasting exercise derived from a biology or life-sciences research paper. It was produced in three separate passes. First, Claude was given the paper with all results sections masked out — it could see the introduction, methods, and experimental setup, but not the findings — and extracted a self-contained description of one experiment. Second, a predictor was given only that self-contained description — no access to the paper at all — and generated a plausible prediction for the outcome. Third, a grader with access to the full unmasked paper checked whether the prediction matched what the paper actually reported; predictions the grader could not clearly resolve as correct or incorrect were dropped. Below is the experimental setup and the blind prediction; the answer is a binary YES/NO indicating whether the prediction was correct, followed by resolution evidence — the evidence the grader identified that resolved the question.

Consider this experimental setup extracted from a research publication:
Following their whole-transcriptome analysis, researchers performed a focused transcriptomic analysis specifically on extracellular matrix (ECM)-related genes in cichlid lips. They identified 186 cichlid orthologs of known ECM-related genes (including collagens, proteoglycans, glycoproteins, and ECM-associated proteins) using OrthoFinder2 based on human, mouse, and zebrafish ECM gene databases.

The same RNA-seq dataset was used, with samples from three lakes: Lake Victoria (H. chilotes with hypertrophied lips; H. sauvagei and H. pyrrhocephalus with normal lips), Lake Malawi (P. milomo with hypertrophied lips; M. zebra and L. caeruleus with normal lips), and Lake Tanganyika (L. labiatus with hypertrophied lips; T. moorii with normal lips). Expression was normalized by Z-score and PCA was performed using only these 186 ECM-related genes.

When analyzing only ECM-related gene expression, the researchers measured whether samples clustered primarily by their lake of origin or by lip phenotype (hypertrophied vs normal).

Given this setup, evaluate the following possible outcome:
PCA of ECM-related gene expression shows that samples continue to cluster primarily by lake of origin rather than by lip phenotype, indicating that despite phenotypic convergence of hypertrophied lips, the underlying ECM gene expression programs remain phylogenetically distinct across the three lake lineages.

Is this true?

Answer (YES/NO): NO